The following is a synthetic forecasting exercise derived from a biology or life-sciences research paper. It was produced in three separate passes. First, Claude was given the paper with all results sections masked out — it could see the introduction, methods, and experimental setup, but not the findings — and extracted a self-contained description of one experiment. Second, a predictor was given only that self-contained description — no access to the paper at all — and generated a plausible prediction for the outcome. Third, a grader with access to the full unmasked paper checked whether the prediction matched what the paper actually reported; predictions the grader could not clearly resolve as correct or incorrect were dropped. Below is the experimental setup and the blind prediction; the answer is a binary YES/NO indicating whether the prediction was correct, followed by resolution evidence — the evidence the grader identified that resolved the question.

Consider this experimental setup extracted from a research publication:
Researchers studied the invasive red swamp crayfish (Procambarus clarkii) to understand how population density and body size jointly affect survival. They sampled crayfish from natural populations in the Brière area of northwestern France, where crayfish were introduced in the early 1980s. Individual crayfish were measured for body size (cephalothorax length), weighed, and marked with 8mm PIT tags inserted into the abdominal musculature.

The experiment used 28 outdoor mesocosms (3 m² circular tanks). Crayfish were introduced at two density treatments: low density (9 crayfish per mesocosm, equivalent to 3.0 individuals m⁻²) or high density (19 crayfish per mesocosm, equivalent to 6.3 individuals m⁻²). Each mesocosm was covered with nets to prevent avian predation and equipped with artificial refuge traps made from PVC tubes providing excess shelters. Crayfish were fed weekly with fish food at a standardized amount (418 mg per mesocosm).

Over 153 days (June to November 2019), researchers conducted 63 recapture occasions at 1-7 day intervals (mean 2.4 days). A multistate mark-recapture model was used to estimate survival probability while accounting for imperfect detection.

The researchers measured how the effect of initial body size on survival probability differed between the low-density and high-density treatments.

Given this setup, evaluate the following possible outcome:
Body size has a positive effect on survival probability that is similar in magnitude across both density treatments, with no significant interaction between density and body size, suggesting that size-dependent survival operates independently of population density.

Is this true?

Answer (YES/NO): NO